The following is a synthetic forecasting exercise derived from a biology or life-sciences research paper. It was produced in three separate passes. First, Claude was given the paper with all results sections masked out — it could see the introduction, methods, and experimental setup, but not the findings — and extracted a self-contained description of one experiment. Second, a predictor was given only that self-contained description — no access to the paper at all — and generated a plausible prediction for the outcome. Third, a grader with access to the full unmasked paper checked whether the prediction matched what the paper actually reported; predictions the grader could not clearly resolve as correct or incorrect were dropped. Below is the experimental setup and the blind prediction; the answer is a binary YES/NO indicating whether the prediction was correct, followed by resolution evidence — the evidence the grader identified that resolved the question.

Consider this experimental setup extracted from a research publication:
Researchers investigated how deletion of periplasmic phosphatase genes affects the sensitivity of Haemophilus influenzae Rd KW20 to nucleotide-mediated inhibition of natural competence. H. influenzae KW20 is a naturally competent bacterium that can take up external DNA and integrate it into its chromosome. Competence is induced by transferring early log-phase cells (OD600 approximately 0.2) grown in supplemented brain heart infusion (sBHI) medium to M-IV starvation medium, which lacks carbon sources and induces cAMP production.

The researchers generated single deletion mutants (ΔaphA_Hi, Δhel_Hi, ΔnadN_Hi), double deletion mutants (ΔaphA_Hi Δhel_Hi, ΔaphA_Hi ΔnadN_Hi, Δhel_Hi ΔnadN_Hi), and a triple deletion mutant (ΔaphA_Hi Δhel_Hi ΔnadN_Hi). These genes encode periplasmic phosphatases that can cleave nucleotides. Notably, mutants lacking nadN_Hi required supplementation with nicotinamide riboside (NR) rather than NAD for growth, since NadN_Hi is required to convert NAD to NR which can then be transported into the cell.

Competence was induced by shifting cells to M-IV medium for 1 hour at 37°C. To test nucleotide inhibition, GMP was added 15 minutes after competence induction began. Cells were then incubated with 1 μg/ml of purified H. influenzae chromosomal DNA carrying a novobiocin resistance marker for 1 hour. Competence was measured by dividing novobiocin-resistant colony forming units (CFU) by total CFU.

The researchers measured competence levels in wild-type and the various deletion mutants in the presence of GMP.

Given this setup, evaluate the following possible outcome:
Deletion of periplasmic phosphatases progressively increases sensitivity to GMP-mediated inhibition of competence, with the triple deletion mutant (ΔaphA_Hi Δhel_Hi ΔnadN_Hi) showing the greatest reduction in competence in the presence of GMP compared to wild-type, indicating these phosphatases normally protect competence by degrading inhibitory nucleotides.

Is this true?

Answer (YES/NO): NO